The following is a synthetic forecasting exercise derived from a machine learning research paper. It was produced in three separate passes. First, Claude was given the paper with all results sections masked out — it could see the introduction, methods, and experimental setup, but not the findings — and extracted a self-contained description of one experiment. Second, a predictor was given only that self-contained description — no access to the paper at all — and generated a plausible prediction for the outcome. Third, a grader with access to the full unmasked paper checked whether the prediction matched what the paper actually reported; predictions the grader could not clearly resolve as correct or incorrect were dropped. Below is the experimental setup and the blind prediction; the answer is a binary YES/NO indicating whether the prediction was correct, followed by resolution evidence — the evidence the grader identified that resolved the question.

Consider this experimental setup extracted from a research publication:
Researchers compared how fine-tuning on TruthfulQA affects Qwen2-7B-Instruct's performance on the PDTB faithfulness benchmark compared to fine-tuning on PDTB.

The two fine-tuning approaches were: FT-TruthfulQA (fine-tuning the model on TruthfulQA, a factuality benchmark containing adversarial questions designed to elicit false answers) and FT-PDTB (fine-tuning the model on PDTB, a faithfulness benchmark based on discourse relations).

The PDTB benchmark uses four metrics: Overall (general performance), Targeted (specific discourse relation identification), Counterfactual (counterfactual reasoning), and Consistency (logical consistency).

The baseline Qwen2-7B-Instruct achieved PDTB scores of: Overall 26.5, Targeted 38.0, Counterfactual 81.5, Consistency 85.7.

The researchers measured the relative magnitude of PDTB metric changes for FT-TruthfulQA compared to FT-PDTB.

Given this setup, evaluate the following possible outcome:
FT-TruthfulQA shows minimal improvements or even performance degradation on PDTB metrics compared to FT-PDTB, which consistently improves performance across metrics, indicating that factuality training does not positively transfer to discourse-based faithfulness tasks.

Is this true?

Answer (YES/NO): YES